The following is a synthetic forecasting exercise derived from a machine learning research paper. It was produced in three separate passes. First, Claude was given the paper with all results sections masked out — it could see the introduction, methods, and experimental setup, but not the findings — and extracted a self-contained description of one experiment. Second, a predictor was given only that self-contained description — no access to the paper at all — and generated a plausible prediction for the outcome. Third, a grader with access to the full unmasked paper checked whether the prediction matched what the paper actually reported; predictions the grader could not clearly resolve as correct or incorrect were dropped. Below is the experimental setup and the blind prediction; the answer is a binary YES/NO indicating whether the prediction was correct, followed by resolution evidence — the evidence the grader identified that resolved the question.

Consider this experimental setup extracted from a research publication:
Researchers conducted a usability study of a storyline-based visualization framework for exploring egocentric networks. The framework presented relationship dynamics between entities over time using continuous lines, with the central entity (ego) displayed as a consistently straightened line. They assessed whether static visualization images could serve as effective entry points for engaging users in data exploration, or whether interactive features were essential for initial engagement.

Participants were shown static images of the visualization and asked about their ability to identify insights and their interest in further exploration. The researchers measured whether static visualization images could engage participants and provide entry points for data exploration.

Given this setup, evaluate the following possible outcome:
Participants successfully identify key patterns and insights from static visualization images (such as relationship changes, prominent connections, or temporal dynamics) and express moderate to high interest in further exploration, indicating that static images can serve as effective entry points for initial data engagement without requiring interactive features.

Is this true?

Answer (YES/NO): YES